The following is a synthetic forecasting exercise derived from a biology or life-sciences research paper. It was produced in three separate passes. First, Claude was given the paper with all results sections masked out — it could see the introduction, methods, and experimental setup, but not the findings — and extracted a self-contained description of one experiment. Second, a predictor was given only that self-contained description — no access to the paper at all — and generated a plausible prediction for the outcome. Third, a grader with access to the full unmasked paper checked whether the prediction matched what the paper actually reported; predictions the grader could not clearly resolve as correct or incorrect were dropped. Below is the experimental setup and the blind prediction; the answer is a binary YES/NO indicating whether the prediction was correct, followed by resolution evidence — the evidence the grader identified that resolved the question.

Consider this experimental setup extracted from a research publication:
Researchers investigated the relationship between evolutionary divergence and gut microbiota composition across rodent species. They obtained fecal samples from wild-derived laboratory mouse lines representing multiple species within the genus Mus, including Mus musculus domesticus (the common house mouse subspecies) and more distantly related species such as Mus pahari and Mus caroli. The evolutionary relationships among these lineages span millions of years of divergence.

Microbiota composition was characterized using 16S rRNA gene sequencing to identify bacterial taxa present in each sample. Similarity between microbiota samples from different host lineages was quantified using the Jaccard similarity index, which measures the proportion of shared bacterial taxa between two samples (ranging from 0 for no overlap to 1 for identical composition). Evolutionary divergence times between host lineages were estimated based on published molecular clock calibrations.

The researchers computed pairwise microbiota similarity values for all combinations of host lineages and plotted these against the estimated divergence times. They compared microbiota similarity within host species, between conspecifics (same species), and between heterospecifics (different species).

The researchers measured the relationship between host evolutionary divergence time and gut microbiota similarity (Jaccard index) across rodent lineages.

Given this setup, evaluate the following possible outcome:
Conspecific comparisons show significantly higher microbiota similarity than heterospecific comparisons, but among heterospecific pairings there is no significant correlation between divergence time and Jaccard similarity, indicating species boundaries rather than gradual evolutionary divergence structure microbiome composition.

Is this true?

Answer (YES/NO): NO